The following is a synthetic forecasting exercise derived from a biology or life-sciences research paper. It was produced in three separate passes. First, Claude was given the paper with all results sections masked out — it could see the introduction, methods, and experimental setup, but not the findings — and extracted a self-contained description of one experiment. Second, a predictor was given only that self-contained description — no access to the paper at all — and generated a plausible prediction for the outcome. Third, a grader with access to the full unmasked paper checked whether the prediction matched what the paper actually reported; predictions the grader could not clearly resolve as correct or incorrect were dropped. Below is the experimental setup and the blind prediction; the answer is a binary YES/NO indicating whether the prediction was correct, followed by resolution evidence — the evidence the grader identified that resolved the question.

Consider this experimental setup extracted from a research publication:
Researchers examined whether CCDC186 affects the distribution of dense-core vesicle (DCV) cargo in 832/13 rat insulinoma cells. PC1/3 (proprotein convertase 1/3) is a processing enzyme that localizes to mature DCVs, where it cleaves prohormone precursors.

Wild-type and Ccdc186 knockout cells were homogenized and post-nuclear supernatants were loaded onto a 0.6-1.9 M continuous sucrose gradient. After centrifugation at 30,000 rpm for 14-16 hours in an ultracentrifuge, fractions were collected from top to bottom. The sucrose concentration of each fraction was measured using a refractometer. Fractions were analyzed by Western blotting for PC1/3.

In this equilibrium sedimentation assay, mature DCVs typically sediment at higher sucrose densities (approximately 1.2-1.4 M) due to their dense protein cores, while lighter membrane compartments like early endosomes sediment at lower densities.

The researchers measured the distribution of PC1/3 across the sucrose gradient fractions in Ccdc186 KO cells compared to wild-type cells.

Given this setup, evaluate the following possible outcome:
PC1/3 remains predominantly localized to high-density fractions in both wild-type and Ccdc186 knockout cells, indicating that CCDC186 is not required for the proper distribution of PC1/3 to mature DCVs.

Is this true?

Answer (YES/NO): YES